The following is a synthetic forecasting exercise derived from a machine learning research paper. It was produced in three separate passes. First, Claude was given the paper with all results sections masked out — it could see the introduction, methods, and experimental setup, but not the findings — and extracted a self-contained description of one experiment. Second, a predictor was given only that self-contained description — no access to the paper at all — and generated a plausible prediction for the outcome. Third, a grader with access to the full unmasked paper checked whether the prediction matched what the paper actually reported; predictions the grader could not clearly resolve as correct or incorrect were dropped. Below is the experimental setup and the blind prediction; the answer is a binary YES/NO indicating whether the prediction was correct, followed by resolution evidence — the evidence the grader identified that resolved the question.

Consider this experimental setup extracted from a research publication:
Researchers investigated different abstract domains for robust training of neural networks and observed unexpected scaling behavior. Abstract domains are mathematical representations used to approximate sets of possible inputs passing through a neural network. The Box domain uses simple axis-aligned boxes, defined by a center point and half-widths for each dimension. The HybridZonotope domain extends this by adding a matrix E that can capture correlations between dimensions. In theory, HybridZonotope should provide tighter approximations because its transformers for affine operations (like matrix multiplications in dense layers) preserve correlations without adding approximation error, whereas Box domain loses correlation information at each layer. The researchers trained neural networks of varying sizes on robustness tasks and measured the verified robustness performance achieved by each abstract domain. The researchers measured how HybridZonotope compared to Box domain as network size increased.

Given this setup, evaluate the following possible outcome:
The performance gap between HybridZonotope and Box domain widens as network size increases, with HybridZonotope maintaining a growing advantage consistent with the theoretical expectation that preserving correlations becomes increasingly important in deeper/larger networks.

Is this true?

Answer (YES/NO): NO